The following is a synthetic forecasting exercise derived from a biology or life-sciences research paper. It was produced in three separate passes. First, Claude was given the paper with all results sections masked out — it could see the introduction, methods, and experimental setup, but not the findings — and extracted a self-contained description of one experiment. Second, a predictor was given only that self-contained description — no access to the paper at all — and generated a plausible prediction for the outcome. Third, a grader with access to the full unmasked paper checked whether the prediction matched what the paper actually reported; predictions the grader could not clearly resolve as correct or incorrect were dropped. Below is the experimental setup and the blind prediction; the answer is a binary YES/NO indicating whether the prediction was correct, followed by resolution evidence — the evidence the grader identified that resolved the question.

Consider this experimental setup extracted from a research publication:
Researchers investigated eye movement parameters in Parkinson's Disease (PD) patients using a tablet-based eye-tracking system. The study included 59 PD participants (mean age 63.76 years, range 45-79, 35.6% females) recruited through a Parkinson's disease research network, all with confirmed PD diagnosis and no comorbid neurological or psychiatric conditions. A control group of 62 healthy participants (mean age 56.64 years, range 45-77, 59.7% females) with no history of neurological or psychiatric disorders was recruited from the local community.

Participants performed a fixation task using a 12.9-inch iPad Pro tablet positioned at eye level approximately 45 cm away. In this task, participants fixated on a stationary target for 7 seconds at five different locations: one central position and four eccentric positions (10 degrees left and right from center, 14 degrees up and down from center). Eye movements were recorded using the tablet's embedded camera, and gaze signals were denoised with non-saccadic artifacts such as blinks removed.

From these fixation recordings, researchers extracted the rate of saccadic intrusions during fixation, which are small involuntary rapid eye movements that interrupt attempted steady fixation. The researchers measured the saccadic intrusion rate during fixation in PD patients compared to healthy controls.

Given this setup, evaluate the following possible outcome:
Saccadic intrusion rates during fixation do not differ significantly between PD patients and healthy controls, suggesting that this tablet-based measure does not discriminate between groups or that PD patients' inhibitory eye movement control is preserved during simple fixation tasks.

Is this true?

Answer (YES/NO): NO